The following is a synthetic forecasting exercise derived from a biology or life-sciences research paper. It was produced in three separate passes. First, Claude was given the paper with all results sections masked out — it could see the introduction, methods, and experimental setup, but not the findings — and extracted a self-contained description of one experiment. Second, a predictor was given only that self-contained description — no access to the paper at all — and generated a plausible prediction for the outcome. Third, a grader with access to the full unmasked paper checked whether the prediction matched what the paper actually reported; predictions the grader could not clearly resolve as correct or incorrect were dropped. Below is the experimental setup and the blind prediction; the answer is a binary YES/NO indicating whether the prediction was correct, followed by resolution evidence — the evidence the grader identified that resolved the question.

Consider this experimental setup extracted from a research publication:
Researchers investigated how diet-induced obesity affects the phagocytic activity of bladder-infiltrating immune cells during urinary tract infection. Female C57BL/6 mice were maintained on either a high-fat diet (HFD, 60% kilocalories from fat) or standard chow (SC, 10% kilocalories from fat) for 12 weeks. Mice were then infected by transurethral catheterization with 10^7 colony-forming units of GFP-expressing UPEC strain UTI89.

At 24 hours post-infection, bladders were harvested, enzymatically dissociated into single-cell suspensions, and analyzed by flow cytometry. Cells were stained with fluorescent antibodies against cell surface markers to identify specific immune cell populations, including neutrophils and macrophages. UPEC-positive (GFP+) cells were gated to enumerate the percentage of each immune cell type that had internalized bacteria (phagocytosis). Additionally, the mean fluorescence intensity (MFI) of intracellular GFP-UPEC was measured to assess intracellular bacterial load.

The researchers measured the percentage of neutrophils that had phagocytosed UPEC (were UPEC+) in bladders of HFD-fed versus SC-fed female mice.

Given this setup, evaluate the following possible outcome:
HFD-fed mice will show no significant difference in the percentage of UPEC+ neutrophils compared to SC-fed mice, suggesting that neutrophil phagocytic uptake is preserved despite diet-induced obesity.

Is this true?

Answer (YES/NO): YES